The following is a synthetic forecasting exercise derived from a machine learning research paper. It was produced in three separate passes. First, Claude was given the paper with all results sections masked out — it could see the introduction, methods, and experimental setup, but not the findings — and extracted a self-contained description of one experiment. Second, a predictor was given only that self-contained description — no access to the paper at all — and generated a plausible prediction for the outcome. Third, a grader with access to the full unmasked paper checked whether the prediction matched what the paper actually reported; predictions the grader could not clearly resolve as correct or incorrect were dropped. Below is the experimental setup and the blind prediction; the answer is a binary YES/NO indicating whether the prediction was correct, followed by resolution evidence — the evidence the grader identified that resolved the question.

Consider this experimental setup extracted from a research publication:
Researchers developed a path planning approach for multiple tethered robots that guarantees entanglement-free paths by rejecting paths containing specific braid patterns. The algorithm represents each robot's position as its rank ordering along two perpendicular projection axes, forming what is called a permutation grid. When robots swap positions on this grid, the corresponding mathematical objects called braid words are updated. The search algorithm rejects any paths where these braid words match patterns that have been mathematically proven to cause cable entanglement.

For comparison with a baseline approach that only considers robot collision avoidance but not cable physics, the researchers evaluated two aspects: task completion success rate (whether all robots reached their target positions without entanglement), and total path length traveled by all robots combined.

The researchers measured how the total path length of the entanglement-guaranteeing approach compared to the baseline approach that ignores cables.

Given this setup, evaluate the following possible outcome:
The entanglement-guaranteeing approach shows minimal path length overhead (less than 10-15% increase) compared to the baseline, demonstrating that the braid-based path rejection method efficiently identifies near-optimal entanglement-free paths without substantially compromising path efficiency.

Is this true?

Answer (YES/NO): NO